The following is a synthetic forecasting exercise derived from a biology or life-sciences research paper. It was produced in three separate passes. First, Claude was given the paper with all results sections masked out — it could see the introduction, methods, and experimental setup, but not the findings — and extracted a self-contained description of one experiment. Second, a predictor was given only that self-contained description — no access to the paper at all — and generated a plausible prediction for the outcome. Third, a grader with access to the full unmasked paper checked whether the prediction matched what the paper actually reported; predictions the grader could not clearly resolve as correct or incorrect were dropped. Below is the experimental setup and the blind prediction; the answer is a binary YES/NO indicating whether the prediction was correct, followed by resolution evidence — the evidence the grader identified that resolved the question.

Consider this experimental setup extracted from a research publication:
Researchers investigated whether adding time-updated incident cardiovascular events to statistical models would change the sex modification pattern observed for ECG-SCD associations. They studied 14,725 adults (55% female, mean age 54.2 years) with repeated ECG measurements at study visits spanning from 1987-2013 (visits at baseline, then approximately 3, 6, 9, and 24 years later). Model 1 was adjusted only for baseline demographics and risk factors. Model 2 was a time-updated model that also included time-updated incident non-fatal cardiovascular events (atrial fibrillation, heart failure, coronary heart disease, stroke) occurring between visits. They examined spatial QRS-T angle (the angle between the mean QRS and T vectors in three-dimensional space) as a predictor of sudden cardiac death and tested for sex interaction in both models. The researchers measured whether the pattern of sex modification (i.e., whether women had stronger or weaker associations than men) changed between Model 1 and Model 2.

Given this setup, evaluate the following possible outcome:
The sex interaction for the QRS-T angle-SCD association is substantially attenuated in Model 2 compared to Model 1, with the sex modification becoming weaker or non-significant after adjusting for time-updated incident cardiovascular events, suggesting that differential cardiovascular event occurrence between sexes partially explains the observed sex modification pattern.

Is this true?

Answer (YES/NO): NO